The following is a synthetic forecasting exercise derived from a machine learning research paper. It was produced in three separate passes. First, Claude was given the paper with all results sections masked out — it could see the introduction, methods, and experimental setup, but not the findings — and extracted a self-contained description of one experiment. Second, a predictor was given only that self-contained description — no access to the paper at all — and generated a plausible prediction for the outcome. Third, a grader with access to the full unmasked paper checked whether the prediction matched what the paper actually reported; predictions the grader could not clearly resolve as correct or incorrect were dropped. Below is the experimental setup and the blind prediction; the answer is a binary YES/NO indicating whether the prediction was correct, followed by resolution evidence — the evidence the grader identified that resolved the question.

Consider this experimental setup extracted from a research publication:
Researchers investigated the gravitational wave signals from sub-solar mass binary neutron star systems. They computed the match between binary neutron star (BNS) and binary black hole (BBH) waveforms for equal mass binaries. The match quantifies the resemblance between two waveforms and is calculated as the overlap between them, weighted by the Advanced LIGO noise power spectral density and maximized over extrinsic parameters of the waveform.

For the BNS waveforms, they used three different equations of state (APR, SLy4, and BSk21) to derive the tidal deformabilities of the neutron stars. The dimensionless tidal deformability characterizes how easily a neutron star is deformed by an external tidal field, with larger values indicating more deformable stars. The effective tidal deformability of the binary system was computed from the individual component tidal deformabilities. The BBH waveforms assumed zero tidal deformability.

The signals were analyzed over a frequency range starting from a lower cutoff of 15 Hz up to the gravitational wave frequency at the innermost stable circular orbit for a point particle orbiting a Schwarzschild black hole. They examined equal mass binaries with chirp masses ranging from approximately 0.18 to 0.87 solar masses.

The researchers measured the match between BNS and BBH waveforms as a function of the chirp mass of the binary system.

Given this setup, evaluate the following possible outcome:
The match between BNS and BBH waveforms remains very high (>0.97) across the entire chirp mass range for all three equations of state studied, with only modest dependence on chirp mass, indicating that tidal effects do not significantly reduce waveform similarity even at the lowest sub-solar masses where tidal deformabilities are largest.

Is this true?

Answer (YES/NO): NO